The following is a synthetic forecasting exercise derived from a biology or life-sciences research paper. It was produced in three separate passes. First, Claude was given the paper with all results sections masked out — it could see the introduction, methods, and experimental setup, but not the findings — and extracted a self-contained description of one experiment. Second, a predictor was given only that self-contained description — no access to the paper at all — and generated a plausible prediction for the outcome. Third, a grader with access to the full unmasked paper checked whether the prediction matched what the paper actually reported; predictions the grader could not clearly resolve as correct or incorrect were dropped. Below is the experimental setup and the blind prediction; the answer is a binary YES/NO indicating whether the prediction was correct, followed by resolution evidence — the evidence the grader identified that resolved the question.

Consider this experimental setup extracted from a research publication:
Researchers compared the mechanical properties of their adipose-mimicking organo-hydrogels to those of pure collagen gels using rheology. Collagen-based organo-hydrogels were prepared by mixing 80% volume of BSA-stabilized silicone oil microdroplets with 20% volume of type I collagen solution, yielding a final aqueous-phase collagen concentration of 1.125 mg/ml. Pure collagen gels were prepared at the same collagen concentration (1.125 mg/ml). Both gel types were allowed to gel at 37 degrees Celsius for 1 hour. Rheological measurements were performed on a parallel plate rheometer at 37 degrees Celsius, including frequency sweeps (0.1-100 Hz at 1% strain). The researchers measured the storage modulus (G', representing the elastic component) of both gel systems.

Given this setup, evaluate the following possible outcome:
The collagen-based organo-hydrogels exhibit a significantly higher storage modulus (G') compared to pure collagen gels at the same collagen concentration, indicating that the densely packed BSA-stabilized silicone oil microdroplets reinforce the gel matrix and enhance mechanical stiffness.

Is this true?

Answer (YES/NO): NO